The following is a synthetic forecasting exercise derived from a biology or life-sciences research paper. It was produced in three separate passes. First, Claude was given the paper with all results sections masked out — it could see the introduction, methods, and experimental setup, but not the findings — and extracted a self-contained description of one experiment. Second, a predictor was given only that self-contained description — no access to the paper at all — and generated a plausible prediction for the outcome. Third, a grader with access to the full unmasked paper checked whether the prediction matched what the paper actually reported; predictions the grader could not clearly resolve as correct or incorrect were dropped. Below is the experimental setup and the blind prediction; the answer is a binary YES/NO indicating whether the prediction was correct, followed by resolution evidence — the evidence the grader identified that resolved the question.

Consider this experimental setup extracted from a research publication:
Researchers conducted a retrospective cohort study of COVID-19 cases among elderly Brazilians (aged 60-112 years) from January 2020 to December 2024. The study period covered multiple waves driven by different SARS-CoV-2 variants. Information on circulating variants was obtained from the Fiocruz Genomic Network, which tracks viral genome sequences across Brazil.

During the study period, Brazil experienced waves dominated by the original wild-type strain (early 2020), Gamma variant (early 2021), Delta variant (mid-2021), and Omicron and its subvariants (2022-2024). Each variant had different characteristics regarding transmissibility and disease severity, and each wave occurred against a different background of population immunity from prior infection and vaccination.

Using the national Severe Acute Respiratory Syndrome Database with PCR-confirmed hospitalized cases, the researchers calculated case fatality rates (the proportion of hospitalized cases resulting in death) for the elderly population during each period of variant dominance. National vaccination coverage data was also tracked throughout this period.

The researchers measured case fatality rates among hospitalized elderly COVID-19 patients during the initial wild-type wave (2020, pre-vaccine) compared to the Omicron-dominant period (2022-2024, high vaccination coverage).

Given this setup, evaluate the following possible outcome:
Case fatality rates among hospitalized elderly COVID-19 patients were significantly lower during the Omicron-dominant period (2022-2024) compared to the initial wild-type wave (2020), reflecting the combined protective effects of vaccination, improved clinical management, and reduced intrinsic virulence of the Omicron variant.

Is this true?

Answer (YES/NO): YES